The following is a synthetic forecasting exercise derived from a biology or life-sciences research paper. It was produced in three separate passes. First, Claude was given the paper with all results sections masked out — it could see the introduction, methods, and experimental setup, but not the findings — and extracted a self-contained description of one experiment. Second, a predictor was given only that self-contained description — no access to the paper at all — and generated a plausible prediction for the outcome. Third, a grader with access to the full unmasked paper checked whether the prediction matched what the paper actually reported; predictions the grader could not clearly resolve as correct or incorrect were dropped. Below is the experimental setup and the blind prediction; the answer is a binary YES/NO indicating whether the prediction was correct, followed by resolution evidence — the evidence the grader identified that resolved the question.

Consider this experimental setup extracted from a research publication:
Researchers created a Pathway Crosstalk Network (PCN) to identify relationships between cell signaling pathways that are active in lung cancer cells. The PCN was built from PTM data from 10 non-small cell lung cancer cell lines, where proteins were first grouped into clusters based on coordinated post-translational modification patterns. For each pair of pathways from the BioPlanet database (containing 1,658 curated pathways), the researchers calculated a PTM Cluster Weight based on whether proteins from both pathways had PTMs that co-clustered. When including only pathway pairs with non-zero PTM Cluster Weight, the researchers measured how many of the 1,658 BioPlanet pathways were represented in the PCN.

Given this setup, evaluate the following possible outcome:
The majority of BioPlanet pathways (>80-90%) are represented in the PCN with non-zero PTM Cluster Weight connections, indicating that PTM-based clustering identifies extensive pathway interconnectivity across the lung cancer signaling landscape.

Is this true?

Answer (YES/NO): YES